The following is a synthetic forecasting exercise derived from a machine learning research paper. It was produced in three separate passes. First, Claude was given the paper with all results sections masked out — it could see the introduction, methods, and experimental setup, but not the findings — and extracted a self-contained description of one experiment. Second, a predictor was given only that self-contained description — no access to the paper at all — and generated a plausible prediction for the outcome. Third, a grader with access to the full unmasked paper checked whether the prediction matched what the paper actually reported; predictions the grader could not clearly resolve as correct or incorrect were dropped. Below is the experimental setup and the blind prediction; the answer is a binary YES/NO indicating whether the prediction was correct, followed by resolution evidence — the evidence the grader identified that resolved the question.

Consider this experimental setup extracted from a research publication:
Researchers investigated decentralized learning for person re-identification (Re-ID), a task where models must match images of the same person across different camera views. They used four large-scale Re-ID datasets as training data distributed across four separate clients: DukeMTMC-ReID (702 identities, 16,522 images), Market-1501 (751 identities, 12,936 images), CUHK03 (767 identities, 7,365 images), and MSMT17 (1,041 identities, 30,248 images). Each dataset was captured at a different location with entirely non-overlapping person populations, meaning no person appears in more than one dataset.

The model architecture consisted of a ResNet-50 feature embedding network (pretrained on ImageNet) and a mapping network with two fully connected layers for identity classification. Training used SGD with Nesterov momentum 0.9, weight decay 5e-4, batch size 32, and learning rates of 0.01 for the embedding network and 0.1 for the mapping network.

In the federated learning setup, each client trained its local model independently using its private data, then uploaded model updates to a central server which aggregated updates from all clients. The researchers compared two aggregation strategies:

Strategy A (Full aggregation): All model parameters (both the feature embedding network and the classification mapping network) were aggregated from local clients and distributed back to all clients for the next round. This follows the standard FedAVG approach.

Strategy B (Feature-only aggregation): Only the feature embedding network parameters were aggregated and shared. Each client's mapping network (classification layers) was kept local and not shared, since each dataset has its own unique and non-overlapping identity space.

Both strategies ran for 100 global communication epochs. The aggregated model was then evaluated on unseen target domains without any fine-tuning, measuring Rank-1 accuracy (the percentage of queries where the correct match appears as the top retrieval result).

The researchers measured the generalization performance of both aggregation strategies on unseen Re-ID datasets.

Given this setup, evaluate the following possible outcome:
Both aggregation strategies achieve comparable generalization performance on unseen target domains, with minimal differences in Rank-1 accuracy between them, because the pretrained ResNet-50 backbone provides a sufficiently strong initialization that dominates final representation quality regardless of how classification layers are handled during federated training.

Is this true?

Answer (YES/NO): NO